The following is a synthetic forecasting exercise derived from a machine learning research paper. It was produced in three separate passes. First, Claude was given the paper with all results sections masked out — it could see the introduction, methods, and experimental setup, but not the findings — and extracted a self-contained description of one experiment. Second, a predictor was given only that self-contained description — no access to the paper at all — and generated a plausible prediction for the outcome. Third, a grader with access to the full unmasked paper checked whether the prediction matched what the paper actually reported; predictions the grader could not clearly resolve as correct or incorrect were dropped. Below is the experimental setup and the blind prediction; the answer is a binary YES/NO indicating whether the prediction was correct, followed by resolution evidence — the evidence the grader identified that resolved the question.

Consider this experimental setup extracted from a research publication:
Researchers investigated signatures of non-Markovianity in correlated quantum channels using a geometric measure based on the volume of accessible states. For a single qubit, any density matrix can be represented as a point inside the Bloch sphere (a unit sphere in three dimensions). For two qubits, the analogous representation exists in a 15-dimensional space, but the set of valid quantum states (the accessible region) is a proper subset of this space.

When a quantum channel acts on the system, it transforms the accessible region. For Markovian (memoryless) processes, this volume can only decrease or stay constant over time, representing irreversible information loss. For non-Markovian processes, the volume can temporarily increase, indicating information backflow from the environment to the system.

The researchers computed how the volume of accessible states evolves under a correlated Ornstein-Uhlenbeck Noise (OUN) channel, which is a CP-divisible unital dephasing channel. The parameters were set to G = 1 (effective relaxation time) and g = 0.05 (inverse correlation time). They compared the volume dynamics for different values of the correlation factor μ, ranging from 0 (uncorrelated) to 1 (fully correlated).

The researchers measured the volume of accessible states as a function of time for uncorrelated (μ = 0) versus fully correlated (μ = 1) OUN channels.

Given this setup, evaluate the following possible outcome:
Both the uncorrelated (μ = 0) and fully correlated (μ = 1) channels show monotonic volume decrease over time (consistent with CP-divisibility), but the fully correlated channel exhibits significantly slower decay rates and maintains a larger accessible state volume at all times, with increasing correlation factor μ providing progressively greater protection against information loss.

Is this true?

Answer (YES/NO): YES